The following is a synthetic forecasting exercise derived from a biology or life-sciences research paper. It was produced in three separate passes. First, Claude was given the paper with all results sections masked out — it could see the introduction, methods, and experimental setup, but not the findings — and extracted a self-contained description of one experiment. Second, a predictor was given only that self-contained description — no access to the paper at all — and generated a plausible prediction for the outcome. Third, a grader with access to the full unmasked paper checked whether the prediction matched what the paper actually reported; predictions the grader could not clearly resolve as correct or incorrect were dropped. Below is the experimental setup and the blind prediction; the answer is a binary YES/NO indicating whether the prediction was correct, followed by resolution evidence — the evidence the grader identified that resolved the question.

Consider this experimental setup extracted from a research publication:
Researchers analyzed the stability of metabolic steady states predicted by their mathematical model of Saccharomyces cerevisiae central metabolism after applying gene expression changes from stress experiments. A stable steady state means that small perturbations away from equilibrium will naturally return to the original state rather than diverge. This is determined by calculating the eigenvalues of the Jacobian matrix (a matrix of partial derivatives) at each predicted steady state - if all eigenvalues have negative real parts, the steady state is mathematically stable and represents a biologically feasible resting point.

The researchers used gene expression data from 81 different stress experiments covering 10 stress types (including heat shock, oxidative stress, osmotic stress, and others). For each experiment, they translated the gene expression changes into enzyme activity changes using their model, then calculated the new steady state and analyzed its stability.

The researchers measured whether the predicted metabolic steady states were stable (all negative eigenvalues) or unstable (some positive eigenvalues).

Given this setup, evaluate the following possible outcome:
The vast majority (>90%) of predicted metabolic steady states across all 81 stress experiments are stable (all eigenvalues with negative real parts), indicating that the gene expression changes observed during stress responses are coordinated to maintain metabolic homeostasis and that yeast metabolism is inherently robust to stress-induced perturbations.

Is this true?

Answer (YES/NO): YES